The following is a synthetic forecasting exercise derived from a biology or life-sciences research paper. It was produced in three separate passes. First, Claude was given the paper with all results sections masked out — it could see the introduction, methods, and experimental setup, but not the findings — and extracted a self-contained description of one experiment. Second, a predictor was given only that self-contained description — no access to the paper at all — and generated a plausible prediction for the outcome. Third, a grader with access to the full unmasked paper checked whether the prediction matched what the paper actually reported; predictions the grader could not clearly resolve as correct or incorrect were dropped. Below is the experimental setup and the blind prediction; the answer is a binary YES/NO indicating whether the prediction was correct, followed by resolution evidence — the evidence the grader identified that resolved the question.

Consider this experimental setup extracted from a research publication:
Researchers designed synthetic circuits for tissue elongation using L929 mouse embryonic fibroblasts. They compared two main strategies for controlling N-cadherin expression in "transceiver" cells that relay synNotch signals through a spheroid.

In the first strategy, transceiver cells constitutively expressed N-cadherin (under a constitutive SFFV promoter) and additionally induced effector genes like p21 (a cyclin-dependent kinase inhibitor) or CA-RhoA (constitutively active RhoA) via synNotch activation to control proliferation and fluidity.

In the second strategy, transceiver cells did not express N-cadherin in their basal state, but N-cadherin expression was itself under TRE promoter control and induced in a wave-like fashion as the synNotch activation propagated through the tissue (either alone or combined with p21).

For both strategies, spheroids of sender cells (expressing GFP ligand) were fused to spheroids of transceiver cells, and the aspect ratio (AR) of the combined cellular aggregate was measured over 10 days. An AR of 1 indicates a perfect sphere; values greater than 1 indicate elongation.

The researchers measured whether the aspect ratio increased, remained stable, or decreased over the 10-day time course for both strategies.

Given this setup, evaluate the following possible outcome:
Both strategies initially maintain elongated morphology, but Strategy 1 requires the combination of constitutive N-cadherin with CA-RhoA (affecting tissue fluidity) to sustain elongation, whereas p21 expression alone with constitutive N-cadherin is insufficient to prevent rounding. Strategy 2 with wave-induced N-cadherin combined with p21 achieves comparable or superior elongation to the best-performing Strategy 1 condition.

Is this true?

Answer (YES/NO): NO